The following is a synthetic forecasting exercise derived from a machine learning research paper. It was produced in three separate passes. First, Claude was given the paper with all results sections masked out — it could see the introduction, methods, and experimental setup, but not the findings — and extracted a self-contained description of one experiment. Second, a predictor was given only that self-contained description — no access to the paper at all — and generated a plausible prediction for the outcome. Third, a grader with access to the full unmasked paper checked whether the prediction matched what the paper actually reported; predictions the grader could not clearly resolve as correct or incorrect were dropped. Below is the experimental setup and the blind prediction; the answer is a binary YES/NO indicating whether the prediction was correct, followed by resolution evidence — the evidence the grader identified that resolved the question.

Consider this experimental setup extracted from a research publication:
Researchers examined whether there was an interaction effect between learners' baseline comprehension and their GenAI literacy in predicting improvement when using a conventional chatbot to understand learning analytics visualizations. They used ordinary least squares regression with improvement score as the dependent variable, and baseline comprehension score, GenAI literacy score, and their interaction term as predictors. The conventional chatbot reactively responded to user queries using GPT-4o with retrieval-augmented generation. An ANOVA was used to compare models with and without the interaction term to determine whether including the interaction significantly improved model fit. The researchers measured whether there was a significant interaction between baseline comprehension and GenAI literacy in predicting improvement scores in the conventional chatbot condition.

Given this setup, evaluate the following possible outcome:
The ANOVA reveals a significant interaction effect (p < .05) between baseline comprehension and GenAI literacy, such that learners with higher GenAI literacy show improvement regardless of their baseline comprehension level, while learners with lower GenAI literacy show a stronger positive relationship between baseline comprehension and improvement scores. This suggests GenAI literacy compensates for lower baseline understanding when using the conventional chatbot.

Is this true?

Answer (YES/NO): NO